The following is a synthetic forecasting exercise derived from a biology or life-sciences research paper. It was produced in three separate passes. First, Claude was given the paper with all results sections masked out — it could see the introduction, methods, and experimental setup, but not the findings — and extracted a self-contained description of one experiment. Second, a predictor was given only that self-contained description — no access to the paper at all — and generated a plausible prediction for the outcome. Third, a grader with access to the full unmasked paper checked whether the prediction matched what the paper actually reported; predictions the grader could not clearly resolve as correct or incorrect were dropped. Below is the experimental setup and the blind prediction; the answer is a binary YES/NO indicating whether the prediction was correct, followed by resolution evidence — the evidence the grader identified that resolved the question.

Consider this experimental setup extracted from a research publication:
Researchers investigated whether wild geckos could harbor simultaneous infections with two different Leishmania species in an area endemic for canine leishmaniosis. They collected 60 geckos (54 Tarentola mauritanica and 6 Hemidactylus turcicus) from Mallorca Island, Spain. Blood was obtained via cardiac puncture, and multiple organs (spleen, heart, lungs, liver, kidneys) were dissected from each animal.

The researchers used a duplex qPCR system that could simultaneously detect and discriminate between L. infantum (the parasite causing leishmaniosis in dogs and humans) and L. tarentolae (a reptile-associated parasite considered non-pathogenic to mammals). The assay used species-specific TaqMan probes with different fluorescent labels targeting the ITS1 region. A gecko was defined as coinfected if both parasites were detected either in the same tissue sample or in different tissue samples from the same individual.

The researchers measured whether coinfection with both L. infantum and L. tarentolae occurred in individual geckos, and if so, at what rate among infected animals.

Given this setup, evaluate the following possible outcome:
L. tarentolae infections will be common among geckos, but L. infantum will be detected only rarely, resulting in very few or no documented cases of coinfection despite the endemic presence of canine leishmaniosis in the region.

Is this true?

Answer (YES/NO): NO